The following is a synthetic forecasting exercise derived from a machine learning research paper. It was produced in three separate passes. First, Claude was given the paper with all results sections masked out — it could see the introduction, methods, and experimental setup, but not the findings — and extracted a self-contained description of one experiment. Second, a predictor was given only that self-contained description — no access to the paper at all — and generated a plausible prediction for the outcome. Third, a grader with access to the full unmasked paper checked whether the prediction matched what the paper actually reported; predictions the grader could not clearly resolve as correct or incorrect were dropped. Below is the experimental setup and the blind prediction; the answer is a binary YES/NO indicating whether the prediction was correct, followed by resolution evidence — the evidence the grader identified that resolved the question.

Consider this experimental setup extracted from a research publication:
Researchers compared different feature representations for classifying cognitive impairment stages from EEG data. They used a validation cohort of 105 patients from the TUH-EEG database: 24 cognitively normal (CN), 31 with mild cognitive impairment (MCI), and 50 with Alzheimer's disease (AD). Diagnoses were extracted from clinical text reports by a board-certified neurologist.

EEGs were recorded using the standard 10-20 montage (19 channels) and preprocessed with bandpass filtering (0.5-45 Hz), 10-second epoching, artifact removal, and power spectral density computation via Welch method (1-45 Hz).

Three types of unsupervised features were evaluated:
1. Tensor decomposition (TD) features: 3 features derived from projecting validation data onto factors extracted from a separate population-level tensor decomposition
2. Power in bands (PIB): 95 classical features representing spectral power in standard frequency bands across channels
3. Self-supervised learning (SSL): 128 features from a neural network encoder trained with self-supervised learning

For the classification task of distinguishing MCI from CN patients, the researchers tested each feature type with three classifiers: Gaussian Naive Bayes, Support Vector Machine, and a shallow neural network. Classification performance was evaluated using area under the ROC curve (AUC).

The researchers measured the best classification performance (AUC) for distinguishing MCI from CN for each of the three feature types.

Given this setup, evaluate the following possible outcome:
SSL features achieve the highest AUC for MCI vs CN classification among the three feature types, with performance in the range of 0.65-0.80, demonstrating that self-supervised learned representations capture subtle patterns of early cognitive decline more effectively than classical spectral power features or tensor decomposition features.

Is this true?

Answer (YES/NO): YES